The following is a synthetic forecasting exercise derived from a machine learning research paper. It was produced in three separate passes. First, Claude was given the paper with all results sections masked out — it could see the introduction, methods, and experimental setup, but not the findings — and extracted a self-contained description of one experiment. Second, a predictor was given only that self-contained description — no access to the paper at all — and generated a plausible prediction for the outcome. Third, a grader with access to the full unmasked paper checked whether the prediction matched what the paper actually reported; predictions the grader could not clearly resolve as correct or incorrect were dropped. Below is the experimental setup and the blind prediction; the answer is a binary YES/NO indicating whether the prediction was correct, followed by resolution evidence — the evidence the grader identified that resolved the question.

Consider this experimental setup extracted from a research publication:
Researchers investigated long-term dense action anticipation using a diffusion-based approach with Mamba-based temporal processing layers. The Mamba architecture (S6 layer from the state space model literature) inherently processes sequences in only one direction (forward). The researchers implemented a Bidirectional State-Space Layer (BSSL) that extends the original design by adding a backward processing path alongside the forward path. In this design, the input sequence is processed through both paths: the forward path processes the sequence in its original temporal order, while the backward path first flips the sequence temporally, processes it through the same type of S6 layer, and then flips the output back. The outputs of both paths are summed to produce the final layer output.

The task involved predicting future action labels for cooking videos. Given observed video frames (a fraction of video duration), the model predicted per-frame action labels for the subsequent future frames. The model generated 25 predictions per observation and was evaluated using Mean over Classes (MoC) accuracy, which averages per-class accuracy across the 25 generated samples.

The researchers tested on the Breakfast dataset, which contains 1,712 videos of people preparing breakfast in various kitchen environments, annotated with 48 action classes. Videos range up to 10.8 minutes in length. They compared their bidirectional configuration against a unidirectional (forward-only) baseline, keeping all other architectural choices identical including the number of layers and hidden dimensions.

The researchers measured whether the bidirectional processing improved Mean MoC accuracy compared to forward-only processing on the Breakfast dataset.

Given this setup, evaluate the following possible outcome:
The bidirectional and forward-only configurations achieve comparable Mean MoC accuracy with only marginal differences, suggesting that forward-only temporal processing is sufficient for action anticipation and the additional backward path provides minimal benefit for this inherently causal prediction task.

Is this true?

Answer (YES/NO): NO